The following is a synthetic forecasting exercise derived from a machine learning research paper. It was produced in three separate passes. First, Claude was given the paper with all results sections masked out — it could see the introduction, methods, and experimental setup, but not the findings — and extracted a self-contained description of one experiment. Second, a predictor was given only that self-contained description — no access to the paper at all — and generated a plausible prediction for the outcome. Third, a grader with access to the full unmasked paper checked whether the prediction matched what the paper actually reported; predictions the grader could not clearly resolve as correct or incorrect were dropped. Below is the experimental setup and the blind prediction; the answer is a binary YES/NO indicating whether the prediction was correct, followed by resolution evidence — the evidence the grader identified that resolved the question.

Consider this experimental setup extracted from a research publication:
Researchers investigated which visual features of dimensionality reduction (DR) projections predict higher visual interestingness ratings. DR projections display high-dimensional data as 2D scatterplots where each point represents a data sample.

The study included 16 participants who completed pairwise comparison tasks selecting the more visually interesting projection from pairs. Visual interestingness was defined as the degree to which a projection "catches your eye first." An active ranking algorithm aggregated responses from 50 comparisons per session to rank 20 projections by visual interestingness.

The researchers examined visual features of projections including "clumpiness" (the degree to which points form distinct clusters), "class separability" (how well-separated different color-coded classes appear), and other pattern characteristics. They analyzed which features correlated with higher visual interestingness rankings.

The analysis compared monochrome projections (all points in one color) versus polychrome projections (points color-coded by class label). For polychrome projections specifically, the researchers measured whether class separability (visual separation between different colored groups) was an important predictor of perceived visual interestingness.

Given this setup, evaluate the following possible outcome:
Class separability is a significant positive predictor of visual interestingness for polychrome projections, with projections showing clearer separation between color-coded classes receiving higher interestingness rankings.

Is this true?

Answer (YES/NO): YES